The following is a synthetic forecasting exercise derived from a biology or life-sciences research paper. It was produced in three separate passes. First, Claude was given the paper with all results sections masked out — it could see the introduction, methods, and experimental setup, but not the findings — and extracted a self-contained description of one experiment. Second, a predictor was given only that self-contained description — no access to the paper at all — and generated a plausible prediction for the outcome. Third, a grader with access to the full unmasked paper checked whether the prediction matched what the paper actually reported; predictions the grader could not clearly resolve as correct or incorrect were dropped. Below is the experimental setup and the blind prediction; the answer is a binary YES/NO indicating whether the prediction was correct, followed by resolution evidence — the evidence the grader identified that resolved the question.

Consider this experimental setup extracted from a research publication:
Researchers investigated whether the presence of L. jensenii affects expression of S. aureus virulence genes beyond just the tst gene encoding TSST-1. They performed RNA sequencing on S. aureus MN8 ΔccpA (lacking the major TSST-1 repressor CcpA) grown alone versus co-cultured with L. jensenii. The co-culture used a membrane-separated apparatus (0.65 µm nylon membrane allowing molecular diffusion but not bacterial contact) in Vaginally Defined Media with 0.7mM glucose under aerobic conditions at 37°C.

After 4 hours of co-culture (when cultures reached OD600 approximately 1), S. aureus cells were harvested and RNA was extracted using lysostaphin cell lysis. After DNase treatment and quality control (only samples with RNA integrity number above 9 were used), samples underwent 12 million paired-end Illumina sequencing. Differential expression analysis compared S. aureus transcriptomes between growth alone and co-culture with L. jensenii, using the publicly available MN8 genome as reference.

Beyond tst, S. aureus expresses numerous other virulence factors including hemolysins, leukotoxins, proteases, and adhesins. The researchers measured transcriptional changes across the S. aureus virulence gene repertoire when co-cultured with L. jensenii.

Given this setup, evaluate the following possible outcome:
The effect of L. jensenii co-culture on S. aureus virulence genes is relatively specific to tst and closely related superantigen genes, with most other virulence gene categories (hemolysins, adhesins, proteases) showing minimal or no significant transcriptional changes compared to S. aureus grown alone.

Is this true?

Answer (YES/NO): NO